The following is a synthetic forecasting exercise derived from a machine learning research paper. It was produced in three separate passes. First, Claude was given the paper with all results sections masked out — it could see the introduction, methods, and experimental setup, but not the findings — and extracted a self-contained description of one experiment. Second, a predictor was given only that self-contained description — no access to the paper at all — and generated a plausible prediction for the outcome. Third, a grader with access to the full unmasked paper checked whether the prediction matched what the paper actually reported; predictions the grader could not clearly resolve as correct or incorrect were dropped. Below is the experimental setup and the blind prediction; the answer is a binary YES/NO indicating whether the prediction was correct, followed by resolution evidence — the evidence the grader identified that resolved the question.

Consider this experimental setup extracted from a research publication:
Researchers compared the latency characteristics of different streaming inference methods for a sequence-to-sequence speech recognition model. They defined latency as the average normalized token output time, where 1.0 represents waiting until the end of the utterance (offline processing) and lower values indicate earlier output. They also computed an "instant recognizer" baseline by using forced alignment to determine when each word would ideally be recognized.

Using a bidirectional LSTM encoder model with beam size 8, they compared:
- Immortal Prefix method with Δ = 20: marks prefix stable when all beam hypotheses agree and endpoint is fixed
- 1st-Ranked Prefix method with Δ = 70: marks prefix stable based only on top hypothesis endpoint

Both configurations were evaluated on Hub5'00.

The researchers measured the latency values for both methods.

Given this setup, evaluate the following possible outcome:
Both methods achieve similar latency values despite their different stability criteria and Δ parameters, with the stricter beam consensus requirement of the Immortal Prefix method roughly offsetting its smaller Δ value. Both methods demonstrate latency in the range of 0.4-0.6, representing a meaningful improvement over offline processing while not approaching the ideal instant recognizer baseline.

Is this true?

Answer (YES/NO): NO